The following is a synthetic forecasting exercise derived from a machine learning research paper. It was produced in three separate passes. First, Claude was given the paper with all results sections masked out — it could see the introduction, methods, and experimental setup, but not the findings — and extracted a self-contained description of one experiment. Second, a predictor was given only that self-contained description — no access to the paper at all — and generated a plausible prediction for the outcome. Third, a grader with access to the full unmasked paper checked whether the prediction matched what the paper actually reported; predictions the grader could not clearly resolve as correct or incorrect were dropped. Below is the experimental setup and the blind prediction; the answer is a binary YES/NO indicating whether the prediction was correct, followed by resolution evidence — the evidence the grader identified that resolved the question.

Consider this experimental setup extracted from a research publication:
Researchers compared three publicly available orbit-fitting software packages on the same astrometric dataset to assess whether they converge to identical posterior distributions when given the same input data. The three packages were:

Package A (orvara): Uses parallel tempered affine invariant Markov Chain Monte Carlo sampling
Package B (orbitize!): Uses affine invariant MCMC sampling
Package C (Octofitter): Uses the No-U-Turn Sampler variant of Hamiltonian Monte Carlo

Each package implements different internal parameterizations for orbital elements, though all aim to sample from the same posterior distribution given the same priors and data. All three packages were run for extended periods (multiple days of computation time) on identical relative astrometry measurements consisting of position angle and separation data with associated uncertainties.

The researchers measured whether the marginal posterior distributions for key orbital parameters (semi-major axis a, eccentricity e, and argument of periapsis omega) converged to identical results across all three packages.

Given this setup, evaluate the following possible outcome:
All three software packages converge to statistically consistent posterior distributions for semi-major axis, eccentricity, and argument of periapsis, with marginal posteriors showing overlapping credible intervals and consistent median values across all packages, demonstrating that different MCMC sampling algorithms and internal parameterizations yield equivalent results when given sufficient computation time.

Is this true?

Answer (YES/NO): NO